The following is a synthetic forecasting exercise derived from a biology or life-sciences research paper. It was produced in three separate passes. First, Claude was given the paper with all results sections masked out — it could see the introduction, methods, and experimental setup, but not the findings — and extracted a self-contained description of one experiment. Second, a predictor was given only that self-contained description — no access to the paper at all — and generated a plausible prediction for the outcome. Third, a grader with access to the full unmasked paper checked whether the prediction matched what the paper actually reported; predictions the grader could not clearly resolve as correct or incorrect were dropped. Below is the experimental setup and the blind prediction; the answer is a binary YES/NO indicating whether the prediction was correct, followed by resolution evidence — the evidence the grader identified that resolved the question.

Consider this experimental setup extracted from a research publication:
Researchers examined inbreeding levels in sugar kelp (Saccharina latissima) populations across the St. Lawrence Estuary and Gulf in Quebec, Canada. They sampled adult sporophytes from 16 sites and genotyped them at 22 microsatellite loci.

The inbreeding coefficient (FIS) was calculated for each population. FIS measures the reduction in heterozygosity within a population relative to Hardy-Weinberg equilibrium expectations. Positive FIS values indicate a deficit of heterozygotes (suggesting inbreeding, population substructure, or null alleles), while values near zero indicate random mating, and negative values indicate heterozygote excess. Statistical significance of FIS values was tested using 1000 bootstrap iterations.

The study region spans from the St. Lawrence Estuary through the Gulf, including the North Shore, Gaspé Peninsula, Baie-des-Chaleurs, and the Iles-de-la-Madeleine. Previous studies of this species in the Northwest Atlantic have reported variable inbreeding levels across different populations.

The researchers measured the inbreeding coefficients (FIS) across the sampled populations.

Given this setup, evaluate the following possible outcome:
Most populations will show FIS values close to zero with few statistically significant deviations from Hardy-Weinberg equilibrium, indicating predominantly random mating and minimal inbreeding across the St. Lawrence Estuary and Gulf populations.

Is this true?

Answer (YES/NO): NO